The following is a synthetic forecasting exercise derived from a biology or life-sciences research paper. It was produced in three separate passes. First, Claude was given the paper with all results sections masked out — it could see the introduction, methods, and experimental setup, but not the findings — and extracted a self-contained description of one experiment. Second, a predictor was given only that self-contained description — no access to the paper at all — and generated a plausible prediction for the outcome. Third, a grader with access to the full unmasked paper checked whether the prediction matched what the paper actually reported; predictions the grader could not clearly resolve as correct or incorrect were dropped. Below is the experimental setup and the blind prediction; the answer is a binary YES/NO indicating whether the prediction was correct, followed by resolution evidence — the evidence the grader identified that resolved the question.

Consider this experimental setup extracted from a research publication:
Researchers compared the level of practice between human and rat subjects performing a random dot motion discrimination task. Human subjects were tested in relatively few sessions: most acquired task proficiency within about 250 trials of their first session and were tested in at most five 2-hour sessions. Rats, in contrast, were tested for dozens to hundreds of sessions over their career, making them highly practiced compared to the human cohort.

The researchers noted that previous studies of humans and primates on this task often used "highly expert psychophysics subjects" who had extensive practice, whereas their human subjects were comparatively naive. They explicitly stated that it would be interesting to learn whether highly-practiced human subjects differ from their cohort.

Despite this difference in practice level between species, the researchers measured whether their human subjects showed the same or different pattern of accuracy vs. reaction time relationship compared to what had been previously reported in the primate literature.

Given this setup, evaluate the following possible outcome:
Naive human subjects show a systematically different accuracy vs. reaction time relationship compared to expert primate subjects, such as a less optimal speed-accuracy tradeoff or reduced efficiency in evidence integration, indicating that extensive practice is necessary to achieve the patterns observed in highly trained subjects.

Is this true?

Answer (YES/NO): NO